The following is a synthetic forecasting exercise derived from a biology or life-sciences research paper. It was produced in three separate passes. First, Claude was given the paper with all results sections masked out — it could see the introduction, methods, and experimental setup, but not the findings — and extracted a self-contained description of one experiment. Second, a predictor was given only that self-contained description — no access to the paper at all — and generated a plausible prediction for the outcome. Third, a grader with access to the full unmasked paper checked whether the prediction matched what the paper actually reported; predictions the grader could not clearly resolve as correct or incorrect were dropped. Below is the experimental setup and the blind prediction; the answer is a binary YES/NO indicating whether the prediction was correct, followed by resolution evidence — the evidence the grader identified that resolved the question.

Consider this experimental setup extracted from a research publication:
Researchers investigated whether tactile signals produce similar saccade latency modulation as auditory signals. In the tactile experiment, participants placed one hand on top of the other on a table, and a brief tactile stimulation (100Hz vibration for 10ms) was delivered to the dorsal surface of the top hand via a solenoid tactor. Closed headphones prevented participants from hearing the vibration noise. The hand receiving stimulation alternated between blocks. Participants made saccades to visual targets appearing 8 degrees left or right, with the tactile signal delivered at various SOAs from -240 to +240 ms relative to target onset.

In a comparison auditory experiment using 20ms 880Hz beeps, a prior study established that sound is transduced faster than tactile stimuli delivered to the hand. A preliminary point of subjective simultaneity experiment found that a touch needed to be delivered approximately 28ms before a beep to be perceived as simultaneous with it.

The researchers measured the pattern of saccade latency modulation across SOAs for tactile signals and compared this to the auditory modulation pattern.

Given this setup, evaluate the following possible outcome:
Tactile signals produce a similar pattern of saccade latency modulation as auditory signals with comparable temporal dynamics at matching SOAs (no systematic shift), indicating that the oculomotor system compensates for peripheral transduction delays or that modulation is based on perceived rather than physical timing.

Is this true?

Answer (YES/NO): NO